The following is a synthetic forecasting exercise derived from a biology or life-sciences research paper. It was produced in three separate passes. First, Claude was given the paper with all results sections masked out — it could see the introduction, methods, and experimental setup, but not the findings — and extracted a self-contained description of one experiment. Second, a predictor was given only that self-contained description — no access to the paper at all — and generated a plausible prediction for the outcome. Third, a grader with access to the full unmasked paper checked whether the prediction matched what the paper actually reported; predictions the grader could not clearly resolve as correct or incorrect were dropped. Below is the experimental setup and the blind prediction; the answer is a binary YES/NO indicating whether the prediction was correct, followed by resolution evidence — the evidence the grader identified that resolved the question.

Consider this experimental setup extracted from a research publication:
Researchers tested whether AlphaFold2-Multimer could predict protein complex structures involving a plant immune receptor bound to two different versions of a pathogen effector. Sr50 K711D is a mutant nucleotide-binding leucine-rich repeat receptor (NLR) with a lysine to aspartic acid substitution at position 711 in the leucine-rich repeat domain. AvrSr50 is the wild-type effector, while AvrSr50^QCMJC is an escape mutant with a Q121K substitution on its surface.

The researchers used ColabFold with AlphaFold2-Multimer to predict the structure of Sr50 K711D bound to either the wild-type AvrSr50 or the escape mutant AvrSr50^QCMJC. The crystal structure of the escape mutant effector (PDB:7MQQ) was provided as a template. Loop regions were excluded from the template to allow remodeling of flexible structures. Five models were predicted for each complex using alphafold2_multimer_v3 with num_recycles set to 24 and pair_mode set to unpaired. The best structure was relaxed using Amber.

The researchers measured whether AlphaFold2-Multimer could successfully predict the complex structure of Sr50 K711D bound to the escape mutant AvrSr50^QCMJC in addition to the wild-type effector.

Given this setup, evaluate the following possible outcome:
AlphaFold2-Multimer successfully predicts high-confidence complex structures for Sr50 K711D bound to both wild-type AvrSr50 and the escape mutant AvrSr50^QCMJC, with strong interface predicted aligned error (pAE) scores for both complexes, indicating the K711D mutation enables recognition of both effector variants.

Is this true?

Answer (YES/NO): NO